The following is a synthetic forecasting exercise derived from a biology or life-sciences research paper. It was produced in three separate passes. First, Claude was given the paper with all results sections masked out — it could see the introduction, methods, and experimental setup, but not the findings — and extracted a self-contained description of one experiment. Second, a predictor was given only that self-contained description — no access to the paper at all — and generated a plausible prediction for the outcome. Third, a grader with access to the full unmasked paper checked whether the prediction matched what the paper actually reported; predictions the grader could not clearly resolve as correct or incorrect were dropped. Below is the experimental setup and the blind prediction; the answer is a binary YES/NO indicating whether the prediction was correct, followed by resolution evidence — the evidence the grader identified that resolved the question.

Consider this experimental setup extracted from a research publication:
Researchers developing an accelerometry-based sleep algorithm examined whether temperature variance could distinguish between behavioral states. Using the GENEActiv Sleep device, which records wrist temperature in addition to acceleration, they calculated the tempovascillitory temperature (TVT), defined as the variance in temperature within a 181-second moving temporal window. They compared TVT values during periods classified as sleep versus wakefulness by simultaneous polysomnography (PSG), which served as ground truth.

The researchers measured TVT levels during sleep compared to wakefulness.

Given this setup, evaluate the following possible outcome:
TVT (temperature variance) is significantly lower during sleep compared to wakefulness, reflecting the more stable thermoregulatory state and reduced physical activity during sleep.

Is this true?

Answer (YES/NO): NO